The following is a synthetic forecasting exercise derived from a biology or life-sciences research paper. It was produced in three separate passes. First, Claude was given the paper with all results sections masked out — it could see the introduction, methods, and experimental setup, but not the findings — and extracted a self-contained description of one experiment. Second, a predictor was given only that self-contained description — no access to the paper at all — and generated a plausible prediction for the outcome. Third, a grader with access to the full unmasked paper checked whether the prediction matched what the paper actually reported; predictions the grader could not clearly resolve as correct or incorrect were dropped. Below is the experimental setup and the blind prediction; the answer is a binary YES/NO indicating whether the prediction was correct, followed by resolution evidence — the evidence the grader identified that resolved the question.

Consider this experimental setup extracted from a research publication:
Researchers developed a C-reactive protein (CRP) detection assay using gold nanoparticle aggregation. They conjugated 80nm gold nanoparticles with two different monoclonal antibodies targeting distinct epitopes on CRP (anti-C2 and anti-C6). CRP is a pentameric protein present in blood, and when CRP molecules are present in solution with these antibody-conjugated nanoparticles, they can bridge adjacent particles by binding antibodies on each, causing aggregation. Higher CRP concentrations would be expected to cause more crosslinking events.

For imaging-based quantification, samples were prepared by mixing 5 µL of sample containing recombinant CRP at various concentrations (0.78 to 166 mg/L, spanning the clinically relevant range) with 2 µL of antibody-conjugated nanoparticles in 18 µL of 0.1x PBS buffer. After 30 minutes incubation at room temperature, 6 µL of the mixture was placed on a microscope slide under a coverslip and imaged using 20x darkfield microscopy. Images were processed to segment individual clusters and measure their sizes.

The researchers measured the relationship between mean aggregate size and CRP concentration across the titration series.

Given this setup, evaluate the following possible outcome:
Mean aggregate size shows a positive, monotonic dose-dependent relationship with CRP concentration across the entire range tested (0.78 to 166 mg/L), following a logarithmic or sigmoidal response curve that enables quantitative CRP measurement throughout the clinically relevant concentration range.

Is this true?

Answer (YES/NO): NO